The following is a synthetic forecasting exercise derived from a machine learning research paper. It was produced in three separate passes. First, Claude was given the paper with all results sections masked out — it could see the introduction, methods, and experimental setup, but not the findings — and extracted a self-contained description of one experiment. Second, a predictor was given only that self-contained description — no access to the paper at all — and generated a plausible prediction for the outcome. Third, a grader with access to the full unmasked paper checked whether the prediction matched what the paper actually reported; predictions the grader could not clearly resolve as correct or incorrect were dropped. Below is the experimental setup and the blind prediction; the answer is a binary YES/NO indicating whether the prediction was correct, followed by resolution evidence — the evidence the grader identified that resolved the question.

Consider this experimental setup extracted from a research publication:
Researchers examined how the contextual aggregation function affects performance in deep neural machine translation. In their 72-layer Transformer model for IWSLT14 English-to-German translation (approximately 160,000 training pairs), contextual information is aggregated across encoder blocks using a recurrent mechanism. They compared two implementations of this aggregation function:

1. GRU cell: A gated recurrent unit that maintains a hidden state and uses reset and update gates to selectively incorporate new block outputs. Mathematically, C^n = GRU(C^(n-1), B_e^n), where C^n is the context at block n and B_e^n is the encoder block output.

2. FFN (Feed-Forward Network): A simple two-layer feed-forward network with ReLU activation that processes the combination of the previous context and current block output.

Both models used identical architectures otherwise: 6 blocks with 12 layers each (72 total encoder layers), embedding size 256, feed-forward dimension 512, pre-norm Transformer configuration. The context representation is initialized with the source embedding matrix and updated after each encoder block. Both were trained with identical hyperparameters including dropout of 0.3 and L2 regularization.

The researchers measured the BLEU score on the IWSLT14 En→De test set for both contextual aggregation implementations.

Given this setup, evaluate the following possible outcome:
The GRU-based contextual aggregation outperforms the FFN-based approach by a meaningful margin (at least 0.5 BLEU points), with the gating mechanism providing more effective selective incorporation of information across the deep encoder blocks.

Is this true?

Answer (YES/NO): YES